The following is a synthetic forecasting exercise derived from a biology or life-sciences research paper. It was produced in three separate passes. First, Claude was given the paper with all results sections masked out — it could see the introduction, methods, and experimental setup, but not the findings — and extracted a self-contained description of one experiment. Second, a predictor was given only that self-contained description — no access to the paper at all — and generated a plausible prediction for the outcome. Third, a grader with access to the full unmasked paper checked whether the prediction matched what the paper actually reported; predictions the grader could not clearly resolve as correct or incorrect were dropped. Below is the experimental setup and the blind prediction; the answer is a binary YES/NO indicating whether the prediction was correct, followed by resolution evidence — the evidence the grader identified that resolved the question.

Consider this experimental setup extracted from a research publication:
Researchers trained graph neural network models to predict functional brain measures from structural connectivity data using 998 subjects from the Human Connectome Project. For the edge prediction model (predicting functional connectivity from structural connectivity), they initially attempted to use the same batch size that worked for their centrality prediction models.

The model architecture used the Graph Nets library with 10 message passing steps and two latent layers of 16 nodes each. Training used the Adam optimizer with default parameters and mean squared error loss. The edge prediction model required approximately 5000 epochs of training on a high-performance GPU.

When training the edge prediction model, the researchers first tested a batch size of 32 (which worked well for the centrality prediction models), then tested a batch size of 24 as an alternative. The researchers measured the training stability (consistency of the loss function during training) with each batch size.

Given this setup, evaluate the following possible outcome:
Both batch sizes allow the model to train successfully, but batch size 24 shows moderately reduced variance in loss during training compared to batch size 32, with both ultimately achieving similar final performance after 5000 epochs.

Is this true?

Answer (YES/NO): NO